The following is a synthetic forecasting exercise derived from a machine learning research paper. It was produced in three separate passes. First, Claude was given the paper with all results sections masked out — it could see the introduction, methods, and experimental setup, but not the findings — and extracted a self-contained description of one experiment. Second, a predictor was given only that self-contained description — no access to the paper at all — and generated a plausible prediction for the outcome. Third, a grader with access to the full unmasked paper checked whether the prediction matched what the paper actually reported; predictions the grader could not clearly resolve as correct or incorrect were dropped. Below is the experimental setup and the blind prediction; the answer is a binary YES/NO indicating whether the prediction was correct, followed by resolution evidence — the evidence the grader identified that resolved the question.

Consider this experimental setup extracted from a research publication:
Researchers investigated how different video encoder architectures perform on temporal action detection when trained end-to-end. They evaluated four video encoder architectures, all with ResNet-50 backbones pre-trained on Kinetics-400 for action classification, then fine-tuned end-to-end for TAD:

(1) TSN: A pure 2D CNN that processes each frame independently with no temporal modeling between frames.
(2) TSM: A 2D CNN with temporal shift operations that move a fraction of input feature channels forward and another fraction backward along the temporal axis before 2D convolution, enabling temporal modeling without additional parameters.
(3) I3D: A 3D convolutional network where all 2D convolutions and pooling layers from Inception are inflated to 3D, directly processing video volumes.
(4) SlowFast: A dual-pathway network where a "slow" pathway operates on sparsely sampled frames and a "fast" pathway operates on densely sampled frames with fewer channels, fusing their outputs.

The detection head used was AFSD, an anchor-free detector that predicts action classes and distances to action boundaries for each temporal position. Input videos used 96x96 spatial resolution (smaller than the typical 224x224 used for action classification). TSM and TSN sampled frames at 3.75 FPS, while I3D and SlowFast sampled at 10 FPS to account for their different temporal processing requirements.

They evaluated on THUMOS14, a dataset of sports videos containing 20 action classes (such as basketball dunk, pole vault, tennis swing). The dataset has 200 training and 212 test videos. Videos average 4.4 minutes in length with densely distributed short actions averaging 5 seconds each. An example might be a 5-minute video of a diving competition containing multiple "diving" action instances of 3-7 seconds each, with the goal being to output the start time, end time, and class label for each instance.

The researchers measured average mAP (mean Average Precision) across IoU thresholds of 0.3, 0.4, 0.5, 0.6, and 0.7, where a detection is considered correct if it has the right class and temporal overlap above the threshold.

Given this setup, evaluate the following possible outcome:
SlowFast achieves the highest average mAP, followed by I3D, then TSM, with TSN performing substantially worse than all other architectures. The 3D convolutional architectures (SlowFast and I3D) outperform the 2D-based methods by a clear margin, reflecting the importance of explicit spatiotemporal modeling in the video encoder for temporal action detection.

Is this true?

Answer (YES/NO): NO